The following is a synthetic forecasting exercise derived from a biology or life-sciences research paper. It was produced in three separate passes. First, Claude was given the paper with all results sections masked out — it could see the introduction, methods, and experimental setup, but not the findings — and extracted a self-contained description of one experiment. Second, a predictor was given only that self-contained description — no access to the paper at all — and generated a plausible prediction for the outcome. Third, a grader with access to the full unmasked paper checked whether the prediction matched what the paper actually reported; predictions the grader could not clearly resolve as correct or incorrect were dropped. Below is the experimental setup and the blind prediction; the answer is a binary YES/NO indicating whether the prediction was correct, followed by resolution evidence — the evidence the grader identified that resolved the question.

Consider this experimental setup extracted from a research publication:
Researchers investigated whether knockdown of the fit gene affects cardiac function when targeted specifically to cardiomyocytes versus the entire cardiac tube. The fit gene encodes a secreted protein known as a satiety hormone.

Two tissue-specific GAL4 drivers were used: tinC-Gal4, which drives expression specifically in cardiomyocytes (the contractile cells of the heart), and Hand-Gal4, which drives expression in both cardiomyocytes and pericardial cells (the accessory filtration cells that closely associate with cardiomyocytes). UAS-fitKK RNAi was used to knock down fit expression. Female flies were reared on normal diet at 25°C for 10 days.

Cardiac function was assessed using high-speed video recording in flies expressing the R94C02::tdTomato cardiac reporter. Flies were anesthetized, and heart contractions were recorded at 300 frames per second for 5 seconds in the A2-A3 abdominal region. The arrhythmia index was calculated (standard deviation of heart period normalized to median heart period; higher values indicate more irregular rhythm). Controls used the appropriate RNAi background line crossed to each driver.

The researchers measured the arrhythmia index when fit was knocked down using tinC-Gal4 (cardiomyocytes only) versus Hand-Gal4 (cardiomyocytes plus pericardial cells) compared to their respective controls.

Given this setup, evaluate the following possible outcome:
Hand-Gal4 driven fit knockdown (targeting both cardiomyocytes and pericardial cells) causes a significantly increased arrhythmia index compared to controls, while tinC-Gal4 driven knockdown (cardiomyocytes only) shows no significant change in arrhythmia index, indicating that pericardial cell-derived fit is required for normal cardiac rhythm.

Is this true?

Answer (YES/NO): NO